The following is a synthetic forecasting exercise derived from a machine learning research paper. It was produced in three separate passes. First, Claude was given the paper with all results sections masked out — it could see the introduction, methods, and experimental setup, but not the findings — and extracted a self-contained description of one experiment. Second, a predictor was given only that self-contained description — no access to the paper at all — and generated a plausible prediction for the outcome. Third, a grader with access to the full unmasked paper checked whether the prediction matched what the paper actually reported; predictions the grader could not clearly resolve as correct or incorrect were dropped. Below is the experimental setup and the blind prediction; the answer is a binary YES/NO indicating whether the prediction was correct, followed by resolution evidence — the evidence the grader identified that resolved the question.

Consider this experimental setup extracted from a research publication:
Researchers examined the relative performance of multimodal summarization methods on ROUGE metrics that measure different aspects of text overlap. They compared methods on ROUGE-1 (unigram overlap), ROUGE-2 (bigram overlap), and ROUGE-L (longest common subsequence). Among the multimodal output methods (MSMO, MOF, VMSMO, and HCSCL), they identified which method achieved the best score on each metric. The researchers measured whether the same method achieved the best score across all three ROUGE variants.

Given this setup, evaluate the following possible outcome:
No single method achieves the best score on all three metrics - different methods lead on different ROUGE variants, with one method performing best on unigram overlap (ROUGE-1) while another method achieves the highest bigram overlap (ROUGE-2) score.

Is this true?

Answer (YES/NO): NO